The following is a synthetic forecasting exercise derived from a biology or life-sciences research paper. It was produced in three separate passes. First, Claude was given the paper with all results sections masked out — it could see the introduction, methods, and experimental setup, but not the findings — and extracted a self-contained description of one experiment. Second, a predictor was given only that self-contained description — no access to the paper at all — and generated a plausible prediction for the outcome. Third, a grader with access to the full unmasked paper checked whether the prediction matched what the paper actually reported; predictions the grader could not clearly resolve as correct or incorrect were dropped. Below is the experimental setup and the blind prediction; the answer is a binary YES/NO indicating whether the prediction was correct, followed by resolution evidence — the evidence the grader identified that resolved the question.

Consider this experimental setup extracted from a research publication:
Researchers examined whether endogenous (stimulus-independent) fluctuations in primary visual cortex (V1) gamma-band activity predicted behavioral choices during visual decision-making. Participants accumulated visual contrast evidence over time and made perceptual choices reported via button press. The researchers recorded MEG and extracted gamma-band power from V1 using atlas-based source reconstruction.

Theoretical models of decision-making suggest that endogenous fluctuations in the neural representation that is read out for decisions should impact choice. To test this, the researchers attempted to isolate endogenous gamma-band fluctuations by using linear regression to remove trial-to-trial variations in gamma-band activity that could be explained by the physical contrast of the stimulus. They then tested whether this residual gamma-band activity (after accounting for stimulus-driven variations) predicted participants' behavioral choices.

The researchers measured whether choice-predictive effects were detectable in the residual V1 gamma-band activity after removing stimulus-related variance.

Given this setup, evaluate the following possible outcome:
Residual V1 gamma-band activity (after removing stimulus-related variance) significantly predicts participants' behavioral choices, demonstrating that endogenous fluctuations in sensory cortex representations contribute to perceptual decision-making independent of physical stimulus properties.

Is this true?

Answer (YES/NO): NO